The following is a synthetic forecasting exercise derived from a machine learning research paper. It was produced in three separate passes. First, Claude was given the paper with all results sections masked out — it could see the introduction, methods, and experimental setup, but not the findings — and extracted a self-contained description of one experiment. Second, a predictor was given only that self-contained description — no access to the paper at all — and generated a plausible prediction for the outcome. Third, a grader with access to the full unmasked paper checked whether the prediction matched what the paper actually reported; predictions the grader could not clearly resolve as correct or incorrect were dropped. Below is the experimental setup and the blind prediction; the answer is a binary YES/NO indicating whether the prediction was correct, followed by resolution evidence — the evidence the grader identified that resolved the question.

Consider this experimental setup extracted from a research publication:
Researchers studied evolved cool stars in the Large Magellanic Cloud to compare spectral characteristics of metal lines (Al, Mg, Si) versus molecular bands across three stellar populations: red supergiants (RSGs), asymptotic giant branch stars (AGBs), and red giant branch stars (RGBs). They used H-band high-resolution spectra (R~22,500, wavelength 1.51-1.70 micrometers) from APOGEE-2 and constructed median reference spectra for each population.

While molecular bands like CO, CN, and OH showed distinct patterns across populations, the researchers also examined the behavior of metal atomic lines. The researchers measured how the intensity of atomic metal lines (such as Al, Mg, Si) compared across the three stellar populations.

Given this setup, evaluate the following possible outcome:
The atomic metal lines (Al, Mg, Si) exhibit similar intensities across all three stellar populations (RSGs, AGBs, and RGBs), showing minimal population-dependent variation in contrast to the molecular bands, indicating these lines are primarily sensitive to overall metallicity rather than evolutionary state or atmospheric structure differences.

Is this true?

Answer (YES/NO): YES